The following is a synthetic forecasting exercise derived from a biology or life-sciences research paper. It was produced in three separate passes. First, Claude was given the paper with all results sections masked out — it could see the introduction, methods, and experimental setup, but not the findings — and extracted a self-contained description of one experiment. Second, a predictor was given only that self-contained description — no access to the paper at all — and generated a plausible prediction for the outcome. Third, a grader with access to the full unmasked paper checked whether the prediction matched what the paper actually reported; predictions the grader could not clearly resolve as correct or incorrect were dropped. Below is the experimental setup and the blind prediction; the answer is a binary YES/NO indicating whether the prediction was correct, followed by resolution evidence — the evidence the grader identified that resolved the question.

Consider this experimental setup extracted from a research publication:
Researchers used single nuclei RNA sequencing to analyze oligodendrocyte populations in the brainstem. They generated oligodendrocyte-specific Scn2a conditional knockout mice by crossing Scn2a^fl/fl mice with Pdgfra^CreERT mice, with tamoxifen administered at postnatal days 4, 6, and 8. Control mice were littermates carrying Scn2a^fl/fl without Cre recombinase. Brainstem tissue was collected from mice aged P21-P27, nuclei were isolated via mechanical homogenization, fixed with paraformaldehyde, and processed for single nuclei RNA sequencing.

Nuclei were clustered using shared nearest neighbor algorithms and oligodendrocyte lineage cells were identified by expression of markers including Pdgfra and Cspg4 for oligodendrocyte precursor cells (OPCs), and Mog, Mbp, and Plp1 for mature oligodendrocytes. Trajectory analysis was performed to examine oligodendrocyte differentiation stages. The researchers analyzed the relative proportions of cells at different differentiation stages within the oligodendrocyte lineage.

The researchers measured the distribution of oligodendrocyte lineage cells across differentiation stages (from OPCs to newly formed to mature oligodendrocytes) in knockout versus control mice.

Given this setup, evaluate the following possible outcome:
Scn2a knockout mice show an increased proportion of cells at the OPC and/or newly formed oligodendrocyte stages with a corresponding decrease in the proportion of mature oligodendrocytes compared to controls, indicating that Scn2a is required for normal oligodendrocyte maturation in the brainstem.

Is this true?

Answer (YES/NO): NO